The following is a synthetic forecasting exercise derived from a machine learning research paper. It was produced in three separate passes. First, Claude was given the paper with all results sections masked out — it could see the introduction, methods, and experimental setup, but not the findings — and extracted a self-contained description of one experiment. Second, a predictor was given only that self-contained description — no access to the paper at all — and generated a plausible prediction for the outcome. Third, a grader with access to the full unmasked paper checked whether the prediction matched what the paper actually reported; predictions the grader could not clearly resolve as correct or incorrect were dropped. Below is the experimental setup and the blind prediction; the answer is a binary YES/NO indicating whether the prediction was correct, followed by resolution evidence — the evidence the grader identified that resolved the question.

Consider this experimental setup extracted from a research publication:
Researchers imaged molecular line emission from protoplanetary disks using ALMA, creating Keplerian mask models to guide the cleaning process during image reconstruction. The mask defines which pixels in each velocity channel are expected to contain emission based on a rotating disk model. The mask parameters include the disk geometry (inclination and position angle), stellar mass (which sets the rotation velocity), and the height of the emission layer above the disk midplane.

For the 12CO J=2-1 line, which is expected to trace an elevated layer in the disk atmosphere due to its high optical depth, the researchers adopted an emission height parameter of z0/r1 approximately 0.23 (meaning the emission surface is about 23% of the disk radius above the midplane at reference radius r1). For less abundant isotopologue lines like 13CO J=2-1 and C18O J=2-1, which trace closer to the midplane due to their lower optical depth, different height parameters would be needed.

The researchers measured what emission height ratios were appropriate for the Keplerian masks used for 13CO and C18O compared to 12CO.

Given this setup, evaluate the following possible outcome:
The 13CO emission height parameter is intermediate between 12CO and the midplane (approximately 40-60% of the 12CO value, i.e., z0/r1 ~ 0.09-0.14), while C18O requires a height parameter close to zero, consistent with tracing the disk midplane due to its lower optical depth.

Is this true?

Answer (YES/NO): NO